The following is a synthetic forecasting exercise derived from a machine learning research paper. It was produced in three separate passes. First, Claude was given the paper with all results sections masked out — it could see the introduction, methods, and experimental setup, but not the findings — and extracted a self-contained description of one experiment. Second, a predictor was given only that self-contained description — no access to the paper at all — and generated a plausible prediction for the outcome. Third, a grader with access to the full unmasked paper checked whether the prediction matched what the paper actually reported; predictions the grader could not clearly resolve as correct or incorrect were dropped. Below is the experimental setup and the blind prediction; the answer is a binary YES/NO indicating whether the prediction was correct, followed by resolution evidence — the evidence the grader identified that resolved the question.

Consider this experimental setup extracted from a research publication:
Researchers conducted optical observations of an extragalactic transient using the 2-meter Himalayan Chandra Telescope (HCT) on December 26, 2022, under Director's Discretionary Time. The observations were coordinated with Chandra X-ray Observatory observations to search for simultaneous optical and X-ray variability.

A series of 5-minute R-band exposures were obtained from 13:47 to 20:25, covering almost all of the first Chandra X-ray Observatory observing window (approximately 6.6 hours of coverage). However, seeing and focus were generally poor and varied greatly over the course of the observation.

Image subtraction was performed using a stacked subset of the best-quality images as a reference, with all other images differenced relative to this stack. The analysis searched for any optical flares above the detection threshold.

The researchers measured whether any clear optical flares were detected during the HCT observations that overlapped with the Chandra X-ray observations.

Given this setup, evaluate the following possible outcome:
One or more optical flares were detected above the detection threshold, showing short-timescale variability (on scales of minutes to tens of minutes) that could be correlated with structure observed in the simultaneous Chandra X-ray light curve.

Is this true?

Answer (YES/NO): NO